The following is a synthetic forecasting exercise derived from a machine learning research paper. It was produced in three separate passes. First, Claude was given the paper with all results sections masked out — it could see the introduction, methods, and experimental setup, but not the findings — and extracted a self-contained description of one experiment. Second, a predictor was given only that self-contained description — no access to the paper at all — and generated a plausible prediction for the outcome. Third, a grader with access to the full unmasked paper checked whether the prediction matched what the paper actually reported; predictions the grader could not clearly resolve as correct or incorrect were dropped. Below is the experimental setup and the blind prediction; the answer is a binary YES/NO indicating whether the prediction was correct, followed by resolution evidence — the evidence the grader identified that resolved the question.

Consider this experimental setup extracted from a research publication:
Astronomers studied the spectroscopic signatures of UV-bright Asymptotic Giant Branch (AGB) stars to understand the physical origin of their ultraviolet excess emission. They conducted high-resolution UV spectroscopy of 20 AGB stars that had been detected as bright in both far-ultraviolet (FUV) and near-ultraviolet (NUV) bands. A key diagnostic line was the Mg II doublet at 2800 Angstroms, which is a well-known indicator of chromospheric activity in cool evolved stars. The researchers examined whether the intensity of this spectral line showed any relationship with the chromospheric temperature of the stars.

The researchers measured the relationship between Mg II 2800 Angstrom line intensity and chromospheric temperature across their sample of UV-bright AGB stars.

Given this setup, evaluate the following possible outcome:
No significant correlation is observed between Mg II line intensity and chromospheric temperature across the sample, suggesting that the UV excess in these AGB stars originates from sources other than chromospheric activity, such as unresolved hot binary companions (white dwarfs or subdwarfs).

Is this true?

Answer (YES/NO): NO